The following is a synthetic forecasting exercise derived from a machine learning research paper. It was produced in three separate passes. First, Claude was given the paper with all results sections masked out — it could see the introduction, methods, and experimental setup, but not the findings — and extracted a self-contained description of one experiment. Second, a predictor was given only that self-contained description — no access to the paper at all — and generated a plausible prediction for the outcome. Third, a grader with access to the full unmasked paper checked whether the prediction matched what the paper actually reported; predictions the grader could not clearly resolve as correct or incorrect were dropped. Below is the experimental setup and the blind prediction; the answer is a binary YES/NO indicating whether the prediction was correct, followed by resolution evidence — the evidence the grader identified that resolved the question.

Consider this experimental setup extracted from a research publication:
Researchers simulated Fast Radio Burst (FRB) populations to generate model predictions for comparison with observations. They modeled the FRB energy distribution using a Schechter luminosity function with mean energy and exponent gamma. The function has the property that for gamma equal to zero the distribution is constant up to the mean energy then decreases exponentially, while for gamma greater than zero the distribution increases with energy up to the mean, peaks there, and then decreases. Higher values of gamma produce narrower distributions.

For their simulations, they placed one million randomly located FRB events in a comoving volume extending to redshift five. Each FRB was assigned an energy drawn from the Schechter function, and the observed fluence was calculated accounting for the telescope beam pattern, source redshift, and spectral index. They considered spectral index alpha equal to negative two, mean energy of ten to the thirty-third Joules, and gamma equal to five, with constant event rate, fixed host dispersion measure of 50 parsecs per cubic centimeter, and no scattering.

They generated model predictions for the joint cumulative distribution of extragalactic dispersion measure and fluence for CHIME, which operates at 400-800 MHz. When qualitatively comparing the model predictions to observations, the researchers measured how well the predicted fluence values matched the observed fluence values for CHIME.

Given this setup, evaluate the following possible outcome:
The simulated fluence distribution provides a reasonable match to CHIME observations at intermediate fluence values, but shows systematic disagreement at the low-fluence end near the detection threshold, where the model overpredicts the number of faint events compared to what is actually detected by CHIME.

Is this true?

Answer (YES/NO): NO